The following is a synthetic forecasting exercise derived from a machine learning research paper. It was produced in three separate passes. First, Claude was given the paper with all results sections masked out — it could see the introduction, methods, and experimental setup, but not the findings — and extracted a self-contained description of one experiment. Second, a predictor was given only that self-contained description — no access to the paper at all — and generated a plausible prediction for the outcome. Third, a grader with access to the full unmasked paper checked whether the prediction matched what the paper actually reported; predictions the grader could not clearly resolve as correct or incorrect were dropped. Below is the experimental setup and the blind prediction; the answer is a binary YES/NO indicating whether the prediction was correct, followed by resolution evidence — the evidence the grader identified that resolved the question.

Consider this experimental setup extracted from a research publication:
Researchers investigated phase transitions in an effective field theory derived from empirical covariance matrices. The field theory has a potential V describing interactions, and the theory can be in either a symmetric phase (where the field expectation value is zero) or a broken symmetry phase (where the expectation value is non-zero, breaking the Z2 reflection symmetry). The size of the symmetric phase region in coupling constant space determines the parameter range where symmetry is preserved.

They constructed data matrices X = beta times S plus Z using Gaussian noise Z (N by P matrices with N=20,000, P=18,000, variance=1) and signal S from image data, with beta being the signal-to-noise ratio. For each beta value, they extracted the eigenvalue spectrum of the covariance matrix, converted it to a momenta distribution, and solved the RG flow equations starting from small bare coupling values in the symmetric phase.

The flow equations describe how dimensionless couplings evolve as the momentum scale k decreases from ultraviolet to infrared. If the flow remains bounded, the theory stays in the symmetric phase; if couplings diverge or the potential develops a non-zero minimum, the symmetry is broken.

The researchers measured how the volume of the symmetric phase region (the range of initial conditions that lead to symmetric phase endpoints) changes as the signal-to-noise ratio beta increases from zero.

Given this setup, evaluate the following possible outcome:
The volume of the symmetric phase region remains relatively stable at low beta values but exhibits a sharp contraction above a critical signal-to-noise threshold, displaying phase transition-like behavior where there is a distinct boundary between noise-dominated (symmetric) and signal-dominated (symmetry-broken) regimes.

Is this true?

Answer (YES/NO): NO